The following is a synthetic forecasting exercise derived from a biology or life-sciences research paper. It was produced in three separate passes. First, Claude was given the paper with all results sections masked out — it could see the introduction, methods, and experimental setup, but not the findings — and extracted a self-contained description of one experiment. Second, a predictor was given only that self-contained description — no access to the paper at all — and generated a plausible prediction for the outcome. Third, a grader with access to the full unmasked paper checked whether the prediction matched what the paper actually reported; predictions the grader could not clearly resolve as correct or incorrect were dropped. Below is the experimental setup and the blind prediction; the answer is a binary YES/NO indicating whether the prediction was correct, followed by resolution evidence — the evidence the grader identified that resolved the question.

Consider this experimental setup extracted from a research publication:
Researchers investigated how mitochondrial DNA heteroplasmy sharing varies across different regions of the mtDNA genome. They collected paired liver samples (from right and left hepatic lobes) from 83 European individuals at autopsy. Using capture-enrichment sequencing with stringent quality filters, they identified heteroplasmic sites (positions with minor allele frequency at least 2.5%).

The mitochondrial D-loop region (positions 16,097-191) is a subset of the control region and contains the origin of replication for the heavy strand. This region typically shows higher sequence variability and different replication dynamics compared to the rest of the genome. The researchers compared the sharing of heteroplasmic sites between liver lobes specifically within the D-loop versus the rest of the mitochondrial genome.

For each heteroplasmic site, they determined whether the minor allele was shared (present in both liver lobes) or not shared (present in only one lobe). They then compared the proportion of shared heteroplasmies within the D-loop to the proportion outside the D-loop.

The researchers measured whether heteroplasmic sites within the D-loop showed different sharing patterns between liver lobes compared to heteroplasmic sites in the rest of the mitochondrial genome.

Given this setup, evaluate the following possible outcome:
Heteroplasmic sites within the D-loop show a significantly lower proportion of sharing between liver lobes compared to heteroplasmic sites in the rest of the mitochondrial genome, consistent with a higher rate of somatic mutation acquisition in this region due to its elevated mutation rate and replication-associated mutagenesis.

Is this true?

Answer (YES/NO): NO